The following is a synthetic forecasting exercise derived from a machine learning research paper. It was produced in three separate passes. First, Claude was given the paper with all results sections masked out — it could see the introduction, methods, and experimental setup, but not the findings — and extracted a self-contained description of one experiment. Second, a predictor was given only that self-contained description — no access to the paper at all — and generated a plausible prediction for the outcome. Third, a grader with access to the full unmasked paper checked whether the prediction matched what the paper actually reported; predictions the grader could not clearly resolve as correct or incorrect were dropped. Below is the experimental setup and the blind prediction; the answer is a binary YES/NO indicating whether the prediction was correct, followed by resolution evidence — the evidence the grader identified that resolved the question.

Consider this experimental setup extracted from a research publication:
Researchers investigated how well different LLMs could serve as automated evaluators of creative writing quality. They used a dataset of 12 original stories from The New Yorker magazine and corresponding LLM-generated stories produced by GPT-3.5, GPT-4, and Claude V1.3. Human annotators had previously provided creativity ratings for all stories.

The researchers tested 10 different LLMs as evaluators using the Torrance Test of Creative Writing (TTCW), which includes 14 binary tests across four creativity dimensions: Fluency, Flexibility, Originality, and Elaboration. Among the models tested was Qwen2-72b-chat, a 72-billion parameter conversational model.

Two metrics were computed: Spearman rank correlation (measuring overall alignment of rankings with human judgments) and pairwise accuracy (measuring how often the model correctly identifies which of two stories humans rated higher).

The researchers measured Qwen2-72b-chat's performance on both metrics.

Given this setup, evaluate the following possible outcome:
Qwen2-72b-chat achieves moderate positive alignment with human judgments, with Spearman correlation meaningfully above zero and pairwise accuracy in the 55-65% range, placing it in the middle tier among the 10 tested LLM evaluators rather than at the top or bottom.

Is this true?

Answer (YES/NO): NO